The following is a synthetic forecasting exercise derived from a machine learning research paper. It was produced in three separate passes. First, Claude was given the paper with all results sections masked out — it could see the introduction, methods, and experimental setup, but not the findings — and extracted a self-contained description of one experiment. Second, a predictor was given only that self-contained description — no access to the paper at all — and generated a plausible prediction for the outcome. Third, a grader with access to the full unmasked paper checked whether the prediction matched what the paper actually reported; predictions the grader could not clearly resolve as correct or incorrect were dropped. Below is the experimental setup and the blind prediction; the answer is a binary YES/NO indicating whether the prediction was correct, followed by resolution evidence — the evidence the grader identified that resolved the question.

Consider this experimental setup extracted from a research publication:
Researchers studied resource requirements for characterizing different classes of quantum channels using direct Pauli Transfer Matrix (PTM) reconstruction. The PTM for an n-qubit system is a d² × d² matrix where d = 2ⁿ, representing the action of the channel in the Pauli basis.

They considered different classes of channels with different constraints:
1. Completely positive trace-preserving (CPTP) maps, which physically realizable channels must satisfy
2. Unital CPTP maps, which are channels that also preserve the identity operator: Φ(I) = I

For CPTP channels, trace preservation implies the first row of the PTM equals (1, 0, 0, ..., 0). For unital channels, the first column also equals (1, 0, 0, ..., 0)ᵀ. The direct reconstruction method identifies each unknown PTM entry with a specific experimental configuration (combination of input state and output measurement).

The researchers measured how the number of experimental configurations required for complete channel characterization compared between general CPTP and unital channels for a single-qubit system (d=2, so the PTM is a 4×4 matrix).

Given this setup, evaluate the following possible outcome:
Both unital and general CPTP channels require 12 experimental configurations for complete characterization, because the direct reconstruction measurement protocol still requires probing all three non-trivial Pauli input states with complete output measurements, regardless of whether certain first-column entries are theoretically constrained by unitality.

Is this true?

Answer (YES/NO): NO